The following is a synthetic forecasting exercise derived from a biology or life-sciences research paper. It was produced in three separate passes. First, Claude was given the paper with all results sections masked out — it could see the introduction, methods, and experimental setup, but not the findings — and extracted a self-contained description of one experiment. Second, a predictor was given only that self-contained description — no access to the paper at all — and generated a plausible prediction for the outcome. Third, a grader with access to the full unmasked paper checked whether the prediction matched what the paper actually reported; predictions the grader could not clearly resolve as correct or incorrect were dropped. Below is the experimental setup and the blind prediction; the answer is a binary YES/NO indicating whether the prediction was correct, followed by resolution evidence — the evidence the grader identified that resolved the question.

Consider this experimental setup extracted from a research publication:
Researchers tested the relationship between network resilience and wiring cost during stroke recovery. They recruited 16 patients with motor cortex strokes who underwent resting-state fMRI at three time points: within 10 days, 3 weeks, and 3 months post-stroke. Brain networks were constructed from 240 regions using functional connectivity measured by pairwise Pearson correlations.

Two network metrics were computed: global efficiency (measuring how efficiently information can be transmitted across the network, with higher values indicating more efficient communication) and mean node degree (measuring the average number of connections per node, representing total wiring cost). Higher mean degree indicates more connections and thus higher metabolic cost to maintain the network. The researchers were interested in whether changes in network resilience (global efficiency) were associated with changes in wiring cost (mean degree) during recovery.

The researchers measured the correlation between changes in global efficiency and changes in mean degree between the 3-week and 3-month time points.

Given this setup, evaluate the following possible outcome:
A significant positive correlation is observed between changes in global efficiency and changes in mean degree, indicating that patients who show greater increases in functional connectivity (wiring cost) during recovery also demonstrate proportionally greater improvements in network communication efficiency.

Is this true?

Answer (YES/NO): YES